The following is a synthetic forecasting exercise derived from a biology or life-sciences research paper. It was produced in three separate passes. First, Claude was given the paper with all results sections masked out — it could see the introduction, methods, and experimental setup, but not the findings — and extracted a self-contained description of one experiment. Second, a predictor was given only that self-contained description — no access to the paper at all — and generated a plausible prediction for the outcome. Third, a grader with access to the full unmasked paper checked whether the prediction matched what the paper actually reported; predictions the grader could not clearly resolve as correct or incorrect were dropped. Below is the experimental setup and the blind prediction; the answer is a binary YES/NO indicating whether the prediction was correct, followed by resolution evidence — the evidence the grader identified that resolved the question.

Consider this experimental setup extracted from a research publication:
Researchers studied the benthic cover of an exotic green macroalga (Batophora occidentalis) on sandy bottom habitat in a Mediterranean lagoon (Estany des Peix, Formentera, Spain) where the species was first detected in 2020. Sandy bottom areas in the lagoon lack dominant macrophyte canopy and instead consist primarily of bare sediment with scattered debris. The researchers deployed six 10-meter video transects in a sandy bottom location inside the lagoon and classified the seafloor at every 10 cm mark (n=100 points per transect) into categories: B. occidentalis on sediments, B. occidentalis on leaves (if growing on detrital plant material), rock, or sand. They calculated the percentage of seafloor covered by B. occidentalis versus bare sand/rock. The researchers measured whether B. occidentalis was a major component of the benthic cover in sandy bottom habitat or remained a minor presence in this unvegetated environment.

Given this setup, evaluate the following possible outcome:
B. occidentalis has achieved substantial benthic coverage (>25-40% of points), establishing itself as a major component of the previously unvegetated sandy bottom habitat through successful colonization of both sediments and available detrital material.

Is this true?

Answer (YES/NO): NO